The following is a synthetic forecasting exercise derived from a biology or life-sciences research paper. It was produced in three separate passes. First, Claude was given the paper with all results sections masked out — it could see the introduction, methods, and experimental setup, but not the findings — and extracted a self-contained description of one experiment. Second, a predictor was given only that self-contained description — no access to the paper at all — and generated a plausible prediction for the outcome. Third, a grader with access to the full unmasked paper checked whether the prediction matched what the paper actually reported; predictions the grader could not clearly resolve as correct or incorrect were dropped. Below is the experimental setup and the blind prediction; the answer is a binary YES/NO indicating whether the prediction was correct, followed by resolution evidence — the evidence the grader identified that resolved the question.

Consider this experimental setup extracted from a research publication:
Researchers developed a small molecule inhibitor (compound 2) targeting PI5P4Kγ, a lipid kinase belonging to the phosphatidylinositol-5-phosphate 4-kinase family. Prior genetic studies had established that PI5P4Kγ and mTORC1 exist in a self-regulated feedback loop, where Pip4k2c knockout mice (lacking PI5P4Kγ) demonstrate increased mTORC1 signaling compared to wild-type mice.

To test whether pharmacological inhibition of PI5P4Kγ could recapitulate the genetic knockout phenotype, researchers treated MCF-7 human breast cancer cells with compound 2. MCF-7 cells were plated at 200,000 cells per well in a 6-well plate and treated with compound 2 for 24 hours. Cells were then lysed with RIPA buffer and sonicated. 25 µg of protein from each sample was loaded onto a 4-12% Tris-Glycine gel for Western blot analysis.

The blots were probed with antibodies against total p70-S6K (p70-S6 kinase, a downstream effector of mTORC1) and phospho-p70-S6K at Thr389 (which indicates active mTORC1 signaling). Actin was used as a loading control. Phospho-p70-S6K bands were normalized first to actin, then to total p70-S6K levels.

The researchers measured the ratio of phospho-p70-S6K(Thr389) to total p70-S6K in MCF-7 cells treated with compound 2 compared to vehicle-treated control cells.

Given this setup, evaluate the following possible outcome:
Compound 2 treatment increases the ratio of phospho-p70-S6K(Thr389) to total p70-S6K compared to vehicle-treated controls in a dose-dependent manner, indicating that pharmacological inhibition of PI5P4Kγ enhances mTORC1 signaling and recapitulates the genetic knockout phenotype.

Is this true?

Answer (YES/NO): YES